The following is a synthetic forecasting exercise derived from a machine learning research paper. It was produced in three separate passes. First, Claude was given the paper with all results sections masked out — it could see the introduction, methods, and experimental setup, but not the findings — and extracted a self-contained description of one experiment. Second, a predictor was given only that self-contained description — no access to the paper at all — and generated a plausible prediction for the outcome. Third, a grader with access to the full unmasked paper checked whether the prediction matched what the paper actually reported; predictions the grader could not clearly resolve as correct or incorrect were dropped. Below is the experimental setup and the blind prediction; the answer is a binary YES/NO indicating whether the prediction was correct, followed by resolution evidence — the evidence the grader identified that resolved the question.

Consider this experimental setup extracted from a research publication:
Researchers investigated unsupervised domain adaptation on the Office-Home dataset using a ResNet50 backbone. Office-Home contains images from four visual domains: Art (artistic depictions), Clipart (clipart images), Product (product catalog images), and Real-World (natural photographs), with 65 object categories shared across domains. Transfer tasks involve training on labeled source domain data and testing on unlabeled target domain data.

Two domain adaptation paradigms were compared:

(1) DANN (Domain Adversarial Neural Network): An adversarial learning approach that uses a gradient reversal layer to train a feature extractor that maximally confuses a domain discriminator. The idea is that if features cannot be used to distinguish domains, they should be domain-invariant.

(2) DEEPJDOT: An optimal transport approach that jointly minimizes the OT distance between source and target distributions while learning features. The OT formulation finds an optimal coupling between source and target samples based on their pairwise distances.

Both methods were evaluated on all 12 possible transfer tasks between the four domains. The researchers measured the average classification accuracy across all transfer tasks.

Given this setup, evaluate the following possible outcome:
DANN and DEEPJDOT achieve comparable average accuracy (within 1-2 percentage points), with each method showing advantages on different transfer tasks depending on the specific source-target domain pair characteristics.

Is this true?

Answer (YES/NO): NO